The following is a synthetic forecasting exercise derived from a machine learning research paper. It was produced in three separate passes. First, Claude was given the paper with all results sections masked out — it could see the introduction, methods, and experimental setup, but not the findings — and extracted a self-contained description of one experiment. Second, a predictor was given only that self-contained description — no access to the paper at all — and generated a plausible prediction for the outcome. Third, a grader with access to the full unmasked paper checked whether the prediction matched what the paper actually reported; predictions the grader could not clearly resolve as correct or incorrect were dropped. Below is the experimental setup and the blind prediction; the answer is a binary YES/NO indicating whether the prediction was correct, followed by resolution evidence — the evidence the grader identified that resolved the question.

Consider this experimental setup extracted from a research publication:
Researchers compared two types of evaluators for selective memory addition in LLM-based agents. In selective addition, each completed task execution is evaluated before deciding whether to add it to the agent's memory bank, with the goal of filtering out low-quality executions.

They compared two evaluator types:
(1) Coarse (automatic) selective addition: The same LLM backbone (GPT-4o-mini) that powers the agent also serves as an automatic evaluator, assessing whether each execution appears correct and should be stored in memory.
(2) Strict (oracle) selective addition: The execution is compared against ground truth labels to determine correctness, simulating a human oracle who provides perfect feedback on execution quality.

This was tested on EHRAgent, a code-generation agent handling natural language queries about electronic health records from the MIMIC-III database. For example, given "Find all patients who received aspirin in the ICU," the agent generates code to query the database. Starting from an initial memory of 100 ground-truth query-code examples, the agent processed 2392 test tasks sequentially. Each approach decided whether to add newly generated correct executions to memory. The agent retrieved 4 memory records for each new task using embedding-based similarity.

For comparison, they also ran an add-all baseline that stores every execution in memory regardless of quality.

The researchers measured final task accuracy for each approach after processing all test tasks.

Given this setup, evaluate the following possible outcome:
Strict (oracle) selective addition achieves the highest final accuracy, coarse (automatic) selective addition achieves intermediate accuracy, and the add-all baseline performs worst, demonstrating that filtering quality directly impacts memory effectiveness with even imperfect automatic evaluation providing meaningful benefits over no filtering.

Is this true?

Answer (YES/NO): YES